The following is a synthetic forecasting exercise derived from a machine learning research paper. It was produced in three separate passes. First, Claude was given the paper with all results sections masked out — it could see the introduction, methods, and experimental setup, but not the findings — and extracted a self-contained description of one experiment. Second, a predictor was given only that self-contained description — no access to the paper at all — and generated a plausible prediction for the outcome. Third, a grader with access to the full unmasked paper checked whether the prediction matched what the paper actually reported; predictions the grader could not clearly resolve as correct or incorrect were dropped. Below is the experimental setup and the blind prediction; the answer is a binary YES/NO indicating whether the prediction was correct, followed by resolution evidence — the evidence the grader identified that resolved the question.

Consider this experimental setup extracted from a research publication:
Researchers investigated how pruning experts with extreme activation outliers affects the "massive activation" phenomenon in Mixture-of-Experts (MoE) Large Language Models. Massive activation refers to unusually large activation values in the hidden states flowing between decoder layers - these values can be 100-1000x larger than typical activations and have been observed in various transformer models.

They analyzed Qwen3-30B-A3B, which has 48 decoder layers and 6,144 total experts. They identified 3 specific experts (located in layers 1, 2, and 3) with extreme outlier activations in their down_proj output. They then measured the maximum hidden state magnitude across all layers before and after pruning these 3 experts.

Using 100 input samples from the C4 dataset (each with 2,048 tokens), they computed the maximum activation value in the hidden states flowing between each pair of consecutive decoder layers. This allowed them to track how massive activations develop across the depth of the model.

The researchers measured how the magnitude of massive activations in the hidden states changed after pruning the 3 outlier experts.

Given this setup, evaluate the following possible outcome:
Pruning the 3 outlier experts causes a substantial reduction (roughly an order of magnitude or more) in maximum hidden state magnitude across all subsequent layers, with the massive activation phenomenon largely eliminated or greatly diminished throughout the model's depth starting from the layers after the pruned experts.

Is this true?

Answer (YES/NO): YES